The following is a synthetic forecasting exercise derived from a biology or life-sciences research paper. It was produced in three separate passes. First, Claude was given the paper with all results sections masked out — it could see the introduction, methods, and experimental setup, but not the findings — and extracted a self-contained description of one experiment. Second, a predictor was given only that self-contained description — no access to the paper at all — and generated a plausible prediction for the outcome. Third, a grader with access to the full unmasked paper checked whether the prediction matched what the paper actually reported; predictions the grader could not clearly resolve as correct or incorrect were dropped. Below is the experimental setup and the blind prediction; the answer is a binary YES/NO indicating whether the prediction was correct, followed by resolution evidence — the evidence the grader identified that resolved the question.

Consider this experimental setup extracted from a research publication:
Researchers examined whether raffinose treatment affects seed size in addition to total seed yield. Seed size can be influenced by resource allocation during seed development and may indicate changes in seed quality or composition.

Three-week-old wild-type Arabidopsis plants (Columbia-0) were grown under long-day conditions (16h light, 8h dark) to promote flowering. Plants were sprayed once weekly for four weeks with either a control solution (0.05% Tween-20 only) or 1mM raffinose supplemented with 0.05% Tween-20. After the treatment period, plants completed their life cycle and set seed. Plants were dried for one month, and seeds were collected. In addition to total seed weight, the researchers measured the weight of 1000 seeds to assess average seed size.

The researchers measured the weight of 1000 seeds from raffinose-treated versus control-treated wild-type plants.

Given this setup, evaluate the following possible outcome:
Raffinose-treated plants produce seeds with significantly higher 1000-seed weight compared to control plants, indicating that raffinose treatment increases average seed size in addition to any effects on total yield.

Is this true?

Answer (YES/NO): NO